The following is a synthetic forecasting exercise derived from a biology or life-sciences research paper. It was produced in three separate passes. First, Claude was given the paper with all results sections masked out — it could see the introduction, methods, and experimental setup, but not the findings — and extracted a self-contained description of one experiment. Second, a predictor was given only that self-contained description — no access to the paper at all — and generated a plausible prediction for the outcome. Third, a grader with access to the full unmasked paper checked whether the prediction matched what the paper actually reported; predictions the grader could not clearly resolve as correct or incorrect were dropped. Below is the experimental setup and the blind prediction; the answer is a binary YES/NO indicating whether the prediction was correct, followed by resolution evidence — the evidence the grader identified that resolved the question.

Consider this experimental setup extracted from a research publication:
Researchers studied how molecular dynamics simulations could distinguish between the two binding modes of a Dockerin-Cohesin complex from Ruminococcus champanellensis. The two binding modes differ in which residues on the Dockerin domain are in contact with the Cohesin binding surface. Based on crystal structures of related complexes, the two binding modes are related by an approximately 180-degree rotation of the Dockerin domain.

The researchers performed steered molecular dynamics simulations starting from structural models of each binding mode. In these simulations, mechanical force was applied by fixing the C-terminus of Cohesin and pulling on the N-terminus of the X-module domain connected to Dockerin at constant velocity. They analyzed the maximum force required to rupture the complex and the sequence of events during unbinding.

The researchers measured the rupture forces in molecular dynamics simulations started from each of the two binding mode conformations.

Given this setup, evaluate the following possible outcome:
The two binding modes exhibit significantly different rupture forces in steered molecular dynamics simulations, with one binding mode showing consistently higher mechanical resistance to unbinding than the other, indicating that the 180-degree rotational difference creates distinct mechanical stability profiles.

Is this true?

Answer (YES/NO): YES